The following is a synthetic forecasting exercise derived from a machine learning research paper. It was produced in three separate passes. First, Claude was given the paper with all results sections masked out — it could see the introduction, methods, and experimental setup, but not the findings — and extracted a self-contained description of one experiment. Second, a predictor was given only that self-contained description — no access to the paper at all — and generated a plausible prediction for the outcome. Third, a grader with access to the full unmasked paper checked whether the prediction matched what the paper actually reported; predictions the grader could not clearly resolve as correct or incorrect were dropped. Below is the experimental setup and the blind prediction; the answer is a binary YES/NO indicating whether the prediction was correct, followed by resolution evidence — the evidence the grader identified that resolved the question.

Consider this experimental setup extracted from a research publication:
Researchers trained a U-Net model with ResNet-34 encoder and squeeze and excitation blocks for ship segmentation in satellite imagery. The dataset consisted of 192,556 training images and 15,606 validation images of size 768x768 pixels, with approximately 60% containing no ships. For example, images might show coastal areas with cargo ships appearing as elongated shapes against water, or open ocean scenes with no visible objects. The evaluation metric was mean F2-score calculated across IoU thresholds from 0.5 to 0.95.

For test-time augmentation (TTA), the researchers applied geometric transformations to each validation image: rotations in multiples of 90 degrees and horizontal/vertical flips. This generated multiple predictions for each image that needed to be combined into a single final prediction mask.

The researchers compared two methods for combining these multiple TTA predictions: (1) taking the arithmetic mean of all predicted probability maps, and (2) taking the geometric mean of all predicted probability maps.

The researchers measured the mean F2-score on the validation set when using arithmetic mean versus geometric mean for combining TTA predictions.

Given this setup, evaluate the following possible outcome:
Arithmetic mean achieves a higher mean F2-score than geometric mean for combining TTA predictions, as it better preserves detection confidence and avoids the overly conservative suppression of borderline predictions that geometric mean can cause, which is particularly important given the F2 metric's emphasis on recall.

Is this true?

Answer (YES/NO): NO